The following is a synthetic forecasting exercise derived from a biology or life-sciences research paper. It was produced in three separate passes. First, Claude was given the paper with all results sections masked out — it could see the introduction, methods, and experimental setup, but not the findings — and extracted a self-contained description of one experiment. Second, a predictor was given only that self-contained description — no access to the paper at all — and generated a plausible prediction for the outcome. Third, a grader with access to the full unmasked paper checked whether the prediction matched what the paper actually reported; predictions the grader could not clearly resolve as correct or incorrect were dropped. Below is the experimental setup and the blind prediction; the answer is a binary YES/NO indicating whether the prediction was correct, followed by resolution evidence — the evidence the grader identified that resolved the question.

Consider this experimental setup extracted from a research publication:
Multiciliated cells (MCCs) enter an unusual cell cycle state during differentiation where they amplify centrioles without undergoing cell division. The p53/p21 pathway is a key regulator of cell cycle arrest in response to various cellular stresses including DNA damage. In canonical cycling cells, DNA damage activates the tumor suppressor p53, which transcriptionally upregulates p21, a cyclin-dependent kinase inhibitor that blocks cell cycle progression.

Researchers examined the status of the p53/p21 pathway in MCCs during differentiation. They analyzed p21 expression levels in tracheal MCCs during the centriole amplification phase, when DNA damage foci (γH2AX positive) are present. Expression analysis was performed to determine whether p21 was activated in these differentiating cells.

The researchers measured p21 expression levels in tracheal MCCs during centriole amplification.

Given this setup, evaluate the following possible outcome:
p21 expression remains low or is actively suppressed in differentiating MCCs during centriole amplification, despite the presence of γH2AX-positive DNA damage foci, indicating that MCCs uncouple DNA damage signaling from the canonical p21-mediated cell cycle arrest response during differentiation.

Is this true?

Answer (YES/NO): NO